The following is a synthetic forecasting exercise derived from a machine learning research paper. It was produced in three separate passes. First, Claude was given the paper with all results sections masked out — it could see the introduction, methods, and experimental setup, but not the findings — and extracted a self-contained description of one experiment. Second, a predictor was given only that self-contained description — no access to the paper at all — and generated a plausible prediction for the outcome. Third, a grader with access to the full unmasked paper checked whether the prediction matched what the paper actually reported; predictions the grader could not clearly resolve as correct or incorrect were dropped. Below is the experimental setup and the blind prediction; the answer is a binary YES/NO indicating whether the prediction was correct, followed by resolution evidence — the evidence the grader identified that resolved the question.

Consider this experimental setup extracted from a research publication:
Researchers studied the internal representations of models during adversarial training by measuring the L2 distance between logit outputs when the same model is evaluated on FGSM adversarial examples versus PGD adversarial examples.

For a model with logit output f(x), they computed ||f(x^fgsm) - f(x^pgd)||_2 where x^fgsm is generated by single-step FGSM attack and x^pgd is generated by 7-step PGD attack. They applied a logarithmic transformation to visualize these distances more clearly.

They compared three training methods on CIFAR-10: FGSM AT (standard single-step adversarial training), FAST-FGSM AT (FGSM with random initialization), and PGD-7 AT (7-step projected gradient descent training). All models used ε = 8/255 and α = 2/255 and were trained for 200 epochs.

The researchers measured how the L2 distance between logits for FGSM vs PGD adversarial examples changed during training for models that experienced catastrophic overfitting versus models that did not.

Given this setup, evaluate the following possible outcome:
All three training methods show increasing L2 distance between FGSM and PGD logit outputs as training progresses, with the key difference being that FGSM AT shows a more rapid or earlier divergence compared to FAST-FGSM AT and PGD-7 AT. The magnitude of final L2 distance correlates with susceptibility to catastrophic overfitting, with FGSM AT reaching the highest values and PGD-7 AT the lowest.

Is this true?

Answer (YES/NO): NO